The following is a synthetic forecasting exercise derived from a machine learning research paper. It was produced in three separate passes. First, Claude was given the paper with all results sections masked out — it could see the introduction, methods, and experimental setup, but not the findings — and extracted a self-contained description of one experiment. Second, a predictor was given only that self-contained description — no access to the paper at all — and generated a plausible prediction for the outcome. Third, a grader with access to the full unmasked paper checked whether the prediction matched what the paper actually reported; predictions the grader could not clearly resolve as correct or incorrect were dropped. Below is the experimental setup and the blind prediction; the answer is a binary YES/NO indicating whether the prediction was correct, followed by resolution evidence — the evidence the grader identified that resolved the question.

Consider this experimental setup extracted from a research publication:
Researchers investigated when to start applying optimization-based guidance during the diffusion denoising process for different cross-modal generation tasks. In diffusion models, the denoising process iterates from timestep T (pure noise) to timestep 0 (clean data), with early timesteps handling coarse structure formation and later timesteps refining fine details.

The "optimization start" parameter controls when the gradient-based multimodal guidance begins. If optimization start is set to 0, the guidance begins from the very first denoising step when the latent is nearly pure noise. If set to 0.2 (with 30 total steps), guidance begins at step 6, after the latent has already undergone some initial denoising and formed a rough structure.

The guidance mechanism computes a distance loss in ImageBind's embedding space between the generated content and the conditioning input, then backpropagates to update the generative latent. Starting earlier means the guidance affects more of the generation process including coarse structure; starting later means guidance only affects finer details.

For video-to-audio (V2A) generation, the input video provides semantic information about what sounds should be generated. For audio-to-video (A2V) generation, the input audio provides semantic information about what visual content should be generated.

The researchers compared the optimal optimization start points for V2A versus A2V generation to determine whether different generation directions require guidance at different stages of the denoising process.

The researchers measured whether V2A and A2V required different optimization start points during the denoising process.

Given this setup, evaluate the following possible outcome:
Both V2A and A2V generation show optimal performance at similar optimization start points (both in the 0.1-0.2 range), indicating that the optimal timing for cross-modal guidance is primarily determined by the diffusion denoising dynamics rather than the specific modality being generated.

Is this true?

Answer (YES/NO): NO